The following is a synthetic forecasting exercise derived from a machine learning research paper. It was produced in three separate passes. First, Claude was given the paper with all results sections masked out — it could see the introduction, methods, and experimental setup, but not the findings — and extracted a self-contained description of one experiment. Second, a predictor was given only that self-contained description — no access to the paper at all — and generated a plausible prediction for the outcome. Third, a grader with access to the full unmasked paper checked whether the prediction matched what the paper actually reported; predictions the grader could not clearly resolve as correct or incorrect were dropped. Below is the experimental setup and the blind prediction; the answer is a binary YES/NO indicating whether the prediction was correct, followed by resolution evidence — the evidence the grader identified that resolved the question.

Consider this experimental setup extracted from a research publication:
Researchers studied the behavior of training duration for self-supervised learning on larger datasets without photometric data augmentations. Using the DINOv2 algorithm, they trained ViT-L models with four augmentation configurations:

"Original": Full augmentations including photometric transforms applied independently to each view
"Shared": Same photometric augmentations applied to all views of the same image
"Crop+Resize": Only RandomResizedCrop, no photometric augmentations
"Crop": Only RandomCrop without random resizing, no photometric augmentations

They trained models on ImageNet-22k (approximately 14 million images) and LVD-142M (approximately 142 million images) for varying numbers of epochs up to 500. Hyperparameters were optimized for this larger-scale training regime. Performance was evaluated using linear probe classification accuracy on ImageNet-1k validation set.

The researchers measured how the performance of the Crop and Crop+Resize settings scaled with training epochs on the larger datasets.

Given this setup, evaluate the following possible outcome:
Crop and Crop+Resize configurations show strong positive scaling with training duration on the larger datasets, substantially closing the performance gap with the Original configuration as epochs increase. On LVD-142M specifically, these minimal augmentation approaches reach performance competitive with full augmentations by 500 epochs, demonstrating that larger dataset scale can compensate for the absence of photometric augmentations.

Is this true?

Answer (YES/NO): YES